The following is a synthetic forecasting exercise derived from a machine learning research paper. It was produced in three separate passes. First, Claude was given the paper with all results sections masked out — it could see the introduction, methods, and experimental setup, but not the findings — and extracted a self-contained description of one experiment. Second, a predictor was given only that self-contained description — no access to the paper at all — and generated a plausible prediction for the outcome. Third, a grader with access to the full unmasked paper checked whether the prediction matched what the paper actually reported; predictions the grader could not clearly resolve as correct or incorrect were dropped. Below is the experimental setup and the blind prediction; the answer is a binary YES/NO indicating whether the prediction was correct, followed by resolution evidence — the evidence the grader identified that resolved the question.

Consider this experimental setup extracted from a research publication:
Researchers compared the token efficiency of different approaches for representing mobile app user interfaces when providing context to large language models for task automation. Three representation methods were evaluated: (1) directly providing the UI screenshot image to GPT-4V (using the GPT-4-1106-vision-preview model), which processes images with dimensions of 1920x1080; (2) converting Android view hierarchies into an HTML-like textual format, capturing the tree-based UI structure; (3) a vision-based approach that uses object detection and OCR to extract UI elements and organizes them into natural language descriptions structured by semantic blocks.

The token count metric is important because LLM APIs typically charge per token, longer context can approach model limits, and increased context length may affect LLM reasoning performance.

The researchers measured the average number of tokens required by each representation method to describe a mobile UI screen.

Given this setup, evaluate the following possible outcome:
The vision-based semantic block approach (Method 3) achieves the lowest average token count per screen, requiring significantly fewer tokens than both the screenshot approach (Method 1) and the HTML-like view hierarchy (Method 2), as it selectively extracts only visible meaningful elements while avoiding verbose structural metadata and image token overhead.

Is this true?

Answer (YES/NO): YES